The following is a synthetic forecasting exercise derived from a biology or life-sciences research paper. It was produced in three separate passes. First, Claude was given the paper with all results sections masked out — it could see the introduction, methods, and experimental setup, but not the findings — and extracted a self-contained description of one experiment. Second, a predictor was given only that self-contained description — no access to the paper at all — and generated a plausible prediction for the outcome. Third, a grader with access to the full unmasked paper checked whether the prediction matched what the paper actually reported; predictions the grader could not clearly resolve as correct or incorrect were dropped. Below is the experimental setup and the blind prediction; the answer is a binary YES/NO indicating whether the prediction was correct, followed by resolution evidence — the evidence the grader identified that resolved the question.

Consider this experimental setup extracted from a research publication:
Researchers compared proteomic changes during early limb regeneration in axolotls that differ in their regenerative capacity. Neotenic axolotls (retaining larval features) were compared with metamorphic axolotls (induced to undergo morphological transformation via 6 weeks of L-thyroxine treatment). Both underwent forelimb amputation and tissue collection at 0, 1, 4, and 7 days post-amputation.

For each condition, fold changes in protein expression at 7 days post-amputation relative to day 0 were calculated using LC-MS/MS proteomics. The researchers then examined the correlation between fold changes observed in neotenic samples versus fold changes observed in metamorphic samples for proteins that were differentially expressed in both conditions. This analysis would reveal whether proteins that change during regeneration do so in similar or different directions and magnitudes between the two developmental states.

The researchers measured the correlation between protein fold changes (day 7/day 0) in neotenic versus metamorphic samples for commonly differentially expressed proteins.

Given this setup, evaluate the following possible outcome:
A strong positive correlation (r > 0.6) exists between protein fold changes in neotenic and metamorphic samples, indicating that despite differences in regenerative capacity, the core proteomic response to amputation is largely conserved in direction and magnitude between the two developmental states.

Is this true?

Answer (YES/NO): NO